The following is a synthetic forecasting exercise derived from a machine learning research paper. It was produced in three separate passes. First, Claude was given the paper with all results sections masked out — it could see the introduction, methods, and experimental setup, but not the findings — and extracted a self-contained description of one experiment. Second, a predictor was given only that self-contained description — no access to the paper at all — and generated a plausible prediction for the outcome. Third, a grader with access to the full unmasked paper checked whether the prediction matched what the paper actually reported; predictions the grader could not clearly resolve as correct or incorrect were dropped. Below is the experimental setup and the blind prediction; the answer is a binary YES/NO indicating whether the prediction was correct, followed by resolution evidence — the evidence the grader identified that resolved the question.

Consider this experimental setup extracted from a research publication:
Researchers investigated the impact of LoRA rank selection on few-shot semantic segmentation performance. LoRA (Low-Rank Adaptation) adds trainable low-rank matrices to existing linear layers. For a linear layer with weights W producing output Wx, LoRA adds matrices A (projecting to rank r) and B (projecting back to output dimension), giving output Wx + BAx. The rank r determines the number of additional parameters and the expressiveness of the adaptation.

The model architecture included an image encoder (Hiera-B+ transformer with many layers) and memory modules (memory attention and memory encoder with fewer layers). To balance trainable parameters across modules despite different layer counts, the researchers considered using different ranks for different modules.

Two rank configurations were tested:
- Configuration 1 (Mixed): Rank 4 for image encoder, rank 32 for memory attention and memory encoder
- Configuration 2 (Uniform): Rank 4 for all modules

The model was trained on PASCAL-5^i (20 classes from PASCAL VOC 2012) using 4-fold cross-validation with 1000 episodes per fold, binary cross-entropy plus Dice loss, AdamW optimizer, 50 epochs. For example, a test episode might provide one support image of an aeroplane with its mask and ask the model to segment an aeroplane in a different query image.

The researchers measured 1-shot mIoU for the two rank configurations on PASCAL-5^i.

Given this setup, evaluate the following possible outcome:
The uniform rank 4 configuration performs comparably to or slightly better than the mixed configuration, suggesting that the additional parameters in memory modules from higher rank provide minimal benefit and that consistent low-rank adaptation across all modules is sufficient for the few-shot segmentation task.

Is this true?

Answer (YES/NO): NO